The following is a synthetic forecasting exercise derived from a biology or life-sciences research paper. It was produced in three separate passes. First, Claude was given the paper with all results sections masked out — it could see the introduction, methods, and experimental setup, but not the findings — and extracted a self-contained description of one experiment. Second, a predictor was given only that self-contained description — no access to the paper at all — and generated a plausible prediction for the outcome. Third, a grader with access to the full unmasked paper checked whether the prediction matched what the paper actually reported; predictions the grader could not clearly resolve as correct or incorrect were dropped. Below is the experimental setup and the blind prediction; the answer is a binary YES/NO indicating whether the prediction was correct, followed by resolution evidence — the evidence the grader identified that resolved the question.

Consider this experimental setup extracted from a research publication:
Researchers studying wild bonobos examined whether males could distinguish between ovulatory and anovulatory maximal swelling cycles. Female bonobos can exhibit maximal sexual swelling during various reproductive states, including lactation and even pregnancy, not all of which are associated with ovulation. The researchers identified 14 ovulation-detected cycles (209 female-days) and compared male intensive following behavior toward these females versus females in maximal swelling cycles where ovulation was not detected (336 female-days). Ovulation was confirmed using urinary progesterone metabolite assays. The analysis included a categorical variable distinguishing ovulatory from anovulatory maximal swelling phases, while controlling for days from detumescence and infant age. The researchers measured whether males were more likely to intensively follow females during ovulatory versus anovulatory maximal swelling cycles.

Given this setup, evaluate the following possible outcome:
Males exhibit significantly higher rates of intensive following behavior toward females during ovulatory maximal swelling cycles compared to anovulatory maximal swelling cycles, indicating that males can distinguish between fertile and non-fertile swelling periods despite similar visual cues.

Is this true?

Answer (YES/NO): NO